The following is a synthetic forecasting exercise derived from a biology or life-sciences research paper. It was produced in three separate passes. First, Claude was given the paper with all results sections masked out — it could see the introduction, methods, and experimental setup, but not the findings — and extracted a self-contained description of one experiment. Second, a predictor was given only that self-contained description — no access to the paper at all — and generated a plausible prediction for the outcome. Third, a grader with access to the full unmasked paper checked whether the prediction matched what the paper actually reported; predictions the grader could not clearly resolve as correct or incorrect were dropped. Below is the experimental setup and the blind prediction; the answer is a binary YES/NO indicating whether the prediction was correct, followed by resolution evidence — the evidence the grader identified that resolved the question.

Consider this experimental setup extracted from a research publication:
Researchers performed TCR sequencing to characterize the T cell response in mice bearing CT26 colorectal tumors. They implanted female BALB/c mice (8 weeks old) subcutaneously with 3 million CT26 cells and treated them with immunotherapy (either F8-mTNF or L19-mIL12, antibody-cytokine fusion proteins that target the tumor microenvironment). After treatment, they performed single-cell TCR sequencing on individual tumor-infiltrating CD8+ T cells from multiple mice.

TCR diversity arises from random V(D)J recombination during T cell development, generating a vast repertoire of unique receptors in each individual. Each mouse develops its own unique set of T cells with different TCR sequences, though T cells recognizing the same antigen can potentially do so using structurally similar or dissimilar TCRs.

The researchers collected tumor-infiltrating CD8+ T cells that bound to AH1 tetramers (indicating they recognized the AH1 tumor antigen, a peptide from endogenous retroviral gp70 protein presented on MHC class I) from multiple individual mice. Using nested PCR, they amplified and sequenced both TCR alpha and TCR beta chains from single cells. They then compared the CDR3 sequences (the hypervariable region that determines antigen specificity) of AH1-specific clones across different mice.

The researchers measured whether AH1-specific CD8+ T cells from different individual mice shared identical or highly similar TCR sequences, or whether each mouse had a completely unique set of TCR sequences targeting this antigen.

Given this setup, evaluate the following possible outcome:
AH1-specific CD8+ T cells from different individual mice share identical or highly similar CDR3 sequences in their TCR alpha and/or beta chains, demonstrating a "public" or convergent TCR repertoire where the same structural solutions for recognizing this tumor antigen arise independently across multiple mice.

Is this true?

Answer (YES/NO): NO